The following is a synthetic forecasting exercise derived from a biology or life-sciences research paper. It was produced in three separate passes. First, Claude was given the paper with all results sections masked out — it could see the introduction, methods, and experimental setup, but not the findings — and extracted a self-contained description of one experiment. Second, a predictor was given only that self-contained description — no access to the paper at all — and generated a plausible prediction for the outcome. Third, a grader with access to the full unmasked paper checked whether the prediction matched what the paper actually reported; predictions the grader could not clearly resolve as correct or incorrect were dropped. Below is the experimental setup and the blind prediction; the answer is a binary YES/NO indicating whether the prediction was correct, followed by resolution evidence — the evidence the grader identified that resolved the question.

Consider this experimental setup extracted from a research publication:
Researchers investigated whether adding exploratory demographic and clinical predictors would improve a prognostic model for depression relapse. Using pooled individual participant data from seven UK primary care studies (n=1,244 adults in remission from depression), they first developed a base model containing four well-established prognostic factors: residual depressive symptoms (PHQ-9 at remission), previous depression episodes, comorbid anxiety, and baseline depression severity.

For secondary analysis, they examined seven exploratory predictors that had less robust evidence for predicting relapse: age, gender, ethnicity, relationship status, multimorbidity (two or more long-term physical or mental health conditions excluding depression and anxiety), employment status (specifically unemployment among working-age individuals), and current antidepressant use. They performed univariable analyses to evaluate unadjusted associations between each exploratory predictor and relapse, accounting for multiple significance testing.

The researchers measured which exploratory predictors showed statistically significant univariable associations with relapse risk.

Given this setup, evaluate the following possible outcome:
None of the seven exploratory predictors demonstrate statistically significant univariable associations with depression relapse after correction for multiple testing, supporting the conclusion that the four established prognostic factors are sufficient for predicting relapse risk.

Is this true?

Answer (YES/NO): NO